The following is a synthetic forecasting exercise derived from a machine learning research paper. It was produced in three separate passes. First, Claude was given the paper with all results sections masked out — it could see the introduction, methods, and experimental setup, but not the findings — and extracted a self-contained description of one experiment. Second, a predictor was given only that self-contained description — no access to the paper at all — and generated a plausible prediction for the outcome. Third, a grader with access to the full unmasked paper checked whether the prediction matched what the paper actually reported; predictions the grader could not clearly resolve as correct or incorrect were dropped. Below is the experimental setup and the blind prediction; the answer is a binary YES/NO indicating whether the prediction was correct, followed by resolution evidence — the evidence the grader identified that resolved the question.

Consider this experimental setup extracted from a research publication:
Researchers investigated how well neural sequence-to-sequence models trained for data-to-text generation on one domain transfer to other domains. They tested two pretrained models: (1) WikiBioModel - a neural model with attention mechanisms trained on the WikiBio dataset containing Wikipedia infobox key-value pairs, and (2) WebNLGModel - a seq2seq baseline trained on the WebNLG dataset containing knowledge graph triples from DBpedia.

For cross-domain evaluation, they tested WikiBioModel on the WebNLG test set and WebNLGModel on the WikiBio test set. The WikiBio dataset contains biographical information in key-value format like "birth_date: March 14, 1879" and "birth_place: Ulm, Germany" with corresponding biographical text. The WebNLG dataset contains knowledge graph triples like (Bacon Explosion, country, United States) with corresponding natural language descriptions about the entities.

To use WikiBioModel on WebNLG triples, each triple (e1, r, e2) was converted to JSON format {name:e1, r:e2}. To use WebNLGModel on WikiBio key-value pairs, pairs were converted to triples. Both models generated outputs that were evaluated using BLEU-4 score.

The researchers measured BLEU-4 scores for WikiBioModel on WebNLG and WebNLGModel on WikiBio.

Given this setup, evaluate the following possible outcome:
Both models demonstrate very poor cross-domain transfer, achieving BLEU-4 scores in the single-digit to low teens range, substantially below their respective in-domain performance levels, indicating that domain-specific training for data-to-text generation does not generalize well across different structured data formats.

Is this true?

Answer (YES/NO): YES